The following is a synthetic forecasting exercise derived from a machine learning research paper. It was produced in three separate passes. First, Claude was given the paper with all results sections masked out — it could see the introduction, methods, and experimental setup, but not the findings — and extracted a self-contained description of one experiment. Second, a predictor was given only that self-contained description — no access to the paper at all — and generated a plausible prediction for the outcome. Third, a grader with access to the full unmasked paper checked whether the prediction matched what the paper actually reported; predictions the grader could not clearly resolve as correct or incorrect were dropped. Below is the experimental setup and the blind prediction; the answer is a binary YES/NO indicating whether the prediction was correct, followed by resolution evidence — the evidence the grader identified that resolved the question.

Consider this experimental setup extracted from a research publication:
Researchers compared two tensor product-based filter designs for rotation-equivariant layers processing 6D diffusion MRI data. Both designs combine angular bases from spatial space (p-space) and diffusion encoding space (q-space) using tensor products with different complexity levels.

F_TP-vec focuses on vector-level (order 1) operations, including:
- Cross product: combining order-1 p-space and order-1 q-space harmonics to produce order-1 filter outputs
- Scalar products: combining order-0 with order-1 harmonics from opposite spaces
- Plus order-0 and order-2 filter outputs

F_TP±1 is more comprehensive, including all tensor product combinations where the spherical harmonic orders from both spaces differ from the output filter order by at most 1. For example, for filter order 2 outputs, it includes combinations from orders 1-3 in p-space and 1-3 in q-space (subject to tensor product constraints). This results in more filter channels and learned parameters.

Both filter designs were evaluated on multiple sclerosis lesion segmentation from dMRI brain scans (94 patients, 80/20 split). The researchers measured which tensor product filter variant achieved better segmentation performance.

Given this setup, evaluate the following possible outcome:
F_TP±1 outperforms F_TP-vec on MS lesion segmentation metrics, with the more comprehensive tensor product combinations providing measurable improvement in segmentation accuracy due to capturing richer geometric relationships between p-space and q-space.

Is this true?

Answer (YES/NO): YES